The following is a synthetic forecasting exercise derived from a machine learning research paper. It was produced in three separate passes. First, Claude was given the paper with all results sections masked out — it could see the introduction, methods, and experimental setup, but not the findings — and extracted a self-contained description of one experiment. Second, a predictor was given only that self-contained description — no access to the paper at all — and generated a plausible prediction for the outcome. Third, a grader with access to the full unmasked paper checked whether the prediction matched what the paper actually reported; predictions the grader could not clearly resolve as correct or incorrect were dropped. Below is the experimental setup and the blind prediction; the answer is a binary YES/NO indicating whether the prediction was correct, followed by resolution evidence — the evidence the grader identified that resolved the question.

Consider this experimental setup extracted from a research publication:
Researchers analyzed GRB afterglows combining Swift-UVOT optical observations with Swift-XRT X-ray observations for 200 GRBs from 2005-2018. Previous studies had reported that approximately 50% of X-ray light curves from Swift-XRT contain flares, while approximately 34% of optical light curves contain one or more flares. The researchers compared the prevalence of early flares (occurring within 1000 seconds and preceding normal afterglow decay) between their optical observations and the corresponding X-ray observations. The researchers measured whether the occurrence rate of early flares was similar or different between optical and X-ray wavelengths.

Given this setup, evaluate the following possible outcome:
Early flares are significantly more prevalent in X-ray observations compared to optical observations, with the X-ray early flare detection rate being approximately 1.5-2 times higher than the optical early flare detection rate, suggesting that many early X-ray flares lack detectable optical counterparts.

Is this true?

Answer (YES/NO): YES